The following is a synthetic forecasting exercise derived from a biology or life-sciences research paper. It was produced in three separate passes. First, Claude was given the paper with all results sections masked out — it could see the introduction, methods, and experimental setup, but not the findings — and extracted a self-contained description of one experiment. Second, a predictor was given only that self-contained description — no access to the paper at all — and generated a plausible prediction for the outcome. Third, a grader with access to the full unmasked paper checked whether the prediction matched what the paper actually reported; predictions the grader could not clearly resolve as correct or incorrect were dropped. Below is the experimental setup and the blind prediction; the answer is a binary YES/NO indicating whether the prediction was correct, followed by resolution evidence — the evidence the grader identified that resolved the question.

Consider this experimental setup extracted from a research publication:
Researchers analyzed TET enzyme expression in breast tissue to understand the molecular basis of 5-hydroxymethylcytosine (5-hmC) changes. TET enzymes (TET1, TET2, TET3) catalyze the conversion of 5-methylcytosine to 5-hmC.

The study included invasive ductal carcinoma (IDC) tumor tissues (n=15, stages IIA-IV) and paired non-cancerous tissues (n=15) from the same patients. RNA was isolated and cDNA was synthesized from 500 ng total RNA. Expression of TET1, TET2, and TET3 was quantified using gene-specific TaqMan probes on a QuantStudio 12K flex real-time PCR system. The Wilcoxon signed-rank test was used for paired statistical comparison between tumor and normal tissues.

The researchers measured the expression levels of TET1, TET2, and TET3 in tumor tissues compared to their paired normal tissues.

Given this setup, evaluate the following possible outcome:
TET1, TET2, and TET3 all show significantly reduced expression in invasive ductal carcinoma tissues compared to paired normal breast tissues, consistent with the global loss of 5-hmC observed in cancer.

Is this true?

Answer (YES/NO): NO